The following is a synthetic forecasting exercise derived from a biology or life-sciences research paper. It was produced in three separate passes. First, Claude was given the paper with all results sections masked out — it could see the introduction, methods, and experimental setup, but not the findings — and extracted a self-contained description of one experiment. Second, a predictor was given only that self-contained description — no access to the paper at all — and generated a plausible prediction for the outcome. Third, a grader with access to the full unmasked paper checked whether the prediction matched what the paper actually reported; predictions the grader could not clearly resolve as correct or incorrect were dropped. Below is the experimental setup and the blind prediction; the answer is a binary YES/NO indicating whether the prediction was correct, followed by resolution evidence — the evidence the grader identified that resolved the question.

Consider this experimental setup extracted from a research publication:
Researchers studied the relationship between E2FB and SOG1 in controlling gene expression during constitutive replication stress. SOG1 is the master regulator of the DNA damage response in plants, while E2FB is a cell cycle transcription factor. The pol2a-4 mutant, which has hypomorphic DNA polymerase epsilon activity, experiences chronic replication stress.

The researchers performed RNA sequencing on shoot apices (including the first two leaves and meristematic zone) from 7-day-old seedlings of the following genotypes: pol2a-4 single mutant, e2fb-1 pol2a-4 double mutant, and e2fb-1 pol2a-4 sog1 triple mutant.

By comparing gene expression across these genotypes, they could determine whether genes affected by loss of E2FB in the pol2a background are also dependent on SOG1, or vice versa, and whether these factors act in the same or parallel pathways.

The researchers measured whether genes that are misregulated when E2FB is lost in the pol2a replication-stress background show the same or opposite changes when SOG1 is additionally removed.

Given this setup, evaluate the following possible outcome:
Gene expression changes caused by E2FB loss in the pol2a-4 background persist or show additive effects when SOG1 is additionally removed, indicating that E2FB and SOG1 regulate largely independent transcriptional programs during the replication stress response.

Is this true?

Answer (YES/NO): NO